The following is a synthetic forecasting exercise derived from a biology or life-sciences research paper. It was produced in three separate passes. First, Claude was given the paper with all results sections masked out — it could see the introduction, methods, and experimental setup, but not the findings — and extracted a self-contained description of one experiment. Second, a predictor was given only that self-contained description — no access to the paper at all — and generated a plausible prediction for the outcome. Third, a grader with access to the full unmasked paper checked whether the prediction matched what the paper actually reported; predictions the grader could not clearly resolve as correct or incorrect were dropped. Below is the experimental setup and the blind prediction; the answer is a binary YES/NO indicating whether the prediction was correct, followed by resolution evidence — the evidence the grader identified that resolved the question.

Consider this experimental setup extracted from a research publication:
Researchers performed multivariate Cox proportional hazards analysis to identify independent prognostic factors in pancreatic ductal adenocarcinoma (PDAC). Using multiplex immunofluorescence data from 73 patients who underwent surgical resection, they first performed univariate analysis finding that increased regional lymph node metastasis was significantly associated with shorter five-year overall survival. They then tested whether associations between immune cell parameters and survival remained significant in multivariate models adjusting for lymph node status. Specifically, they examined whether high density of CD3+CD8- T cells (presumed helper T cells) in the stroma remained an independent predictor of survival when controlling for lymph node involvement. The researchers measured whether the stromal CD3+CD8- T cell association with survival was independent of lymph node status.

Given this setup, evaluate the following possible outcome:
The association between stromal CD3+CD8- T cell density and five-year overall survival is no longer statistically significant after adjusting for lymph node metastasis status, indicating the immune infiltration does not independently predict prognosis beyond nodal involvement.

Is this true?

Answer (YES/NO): NO